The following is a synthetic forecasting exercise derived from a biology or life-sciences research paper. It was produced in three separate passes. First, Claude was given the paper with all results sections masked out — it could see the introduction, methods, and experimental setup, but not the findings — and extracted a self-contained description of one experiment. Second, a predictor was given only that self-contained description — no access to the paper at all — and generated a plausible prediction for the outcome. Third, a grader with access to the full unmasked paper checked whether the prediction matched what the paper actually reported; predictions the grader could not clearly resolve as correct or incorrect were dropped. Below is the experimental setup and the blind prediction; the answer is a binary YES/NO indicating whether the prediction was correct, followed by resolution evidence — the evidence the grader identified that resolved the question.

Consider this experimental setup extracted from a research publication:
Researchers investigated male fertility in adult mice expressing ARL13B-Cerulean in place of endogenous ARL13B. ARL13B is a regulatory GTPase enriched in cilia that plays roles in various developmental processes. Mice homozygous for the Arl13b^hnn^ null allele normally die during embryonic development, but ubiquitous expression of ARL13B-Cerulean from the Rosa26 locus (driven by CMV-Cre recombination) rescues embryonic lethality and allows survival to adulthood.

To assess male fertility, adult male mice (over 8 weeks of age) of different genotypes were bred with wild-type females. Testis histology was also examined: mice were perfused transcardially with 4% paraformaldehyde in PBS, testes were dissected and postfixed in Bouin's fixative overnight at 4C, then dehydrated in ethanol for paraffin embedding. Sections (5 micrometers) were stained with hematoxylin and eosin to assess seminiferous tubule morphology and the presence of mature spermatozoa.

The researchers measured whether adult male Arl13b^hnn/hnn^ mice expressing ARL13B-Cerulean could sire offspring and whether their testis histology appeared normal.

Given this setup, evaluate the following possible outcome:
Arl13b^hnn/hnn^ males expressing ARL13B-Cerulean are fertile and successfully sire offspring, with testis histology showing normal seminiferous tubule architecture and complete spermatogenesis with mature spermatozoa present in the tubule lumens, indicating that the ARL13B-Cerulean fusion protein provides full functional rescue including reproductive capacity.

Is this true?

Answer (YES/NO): NO